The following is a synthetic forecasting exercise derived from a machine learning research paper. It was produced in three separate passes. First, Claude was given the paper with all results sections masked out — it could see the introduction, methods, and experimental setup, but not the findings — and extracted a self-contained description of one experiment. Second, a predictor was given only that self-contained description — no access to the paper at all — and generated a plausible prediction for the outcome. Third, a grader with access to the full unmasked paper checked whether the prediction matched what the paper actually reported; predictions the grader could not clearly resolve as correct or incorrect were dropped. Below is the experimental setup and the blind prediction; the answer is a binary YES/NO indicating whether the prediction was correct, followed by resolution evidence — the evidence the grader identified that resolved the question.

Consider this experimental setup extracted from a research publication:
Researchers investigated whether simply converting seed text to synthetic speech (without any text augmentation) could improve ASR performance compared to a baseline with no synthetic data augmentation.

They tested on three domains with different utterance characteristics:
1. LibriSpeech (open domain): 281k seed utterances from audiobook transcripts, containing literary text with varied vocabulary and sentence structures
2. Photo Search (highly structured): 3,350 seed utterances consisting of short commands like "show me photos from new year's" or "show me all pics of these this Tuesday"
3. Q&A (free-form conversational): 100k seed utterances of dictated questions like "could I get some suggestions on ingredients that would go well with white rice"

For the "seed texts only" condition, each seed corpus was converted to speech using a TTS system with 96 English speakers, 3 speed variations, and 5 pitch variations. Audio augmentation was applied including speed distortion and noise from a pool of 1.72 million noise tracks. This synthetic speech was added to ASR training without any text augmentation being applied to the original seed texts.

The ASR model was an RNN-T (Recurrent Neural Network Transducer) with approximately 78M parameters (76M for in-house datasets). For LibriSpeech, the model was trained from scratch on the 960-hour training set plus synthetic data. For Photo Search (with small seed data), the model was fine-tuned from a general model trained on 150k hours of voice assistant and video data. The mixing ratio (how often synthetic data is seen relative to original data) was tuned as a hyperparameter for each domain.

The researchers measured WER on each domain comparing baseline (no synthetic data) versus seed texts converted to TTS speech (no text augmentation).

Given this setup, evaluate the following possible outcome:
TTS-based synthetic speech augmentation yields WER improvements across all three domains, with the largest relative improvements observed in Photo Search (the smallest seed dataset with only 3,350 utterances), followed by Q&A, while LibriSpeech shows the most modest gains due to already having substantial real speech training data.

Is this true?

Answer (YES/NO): NO